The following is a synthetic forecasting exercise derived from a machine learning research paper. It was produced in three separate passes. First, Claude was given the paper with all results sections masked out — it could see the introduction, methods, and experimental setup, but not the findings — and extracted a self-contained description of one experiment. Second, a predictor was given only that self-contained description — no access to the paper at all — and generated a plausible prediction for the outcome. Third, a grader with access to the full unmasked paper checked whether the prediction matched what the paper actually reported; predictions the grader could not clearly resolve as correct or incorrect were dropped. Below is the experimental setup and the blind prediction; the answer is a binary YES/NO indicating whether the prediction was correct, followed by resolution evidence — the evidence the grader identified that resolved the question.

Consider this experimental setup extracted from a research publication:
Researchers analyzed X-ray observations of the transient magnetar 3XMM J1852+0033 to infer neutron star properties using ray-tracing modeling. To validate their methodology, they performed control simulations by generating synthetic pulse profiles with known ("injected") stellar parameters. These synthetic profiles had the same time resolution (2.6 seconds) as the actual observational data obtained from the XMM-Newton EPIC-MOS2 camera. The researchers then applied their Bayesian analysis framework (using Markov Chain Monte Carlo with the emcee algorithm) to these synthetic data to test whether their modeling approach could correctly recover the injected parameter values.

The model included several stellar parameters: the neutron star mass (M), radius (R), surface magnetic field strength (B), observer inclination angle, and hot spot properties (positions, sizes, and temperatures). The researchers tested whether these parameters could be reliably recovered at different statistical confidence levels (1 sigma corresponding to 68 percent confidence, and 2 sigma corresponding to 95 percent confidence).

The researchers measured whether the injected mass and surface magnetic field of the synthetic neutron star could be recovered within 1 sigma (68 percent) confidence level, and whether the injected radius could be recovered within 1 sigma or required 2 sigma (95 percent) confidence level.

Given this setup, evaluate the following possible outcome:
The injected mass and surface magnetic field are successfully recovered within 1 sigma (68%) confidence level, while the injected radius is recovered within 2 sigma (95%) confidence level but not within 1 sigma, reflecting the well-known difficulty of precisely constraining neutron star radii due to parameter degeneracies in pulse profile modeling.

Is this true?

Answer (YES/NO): YES